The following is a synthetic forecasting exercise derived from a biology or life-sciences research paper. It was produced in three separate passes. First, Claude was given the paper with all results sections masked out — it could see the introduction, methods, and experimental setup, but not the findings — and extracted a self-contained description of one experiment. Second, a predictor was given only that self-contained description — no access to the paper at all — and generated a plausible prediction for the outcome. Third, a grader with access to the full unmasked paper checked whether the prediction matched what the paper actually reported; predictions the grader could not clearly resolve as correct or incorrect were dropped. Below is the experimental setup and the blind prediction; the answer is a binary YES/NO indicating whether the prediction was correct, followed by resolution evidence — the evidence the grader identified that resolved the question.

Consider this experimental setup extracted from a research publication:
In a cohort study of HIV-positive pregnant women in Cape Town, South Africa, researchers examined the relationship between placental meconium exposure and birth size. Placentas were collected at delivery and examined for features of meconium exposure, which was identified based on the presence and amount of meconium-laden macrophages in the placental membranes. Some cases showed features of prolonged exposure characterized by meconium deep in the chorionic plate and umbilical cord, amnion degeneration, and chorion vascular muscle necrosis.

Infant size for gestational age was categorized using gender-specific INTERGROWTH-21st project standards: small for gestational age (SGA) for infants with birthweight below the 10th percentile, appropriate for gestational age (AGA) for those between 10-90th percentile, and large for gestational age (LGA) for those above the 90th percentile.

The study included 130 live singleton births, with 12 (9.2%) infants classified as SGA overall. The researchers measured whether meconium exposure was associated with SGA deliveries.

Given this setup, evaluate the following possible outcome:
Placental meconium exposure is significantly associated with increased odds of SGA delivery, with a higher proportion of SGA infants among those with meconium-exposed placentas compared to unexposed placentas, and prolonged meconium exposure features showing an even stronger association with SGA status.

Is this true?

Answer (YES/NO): NO